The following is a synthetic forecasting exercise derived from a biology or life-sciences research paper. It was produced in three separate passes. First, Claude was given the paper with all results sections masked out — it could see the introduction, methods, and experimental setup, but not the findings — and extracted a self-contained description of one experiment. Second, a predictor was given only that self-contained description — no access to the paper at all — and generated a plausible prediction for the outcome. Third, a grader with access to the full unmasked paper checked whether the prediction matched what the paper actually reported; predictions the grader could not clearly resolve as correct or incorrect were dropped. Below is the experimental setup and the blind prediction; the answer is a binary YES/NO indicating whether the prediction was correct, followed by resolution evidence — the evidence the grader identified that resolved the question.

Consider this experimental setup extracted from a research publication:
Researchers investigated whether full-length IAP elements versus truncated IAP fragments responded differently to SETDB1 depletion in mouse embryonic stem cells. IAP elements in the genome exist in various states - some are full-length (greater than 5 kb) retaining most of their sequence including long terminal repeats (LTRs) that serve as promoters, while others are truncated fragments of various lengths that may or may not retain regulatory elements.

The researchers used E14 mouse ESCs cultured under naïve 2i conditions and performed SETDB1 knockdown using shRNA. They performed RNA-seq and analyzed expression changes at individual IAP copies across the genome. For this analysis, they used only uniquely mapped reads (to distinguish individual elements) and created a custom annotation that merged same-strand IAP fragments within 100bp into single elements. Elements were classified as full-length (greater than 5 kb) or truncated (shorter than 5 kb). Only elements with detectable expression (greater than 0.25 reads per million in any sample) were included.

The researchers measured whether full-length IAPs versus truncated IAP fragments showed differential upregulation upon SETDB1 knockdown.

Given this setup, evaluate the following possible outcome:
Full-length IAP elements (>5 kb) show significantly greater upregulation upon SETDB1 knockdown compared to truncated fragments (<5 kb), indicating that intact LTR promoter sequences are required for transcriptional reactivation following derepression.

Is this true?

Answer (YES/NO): NO